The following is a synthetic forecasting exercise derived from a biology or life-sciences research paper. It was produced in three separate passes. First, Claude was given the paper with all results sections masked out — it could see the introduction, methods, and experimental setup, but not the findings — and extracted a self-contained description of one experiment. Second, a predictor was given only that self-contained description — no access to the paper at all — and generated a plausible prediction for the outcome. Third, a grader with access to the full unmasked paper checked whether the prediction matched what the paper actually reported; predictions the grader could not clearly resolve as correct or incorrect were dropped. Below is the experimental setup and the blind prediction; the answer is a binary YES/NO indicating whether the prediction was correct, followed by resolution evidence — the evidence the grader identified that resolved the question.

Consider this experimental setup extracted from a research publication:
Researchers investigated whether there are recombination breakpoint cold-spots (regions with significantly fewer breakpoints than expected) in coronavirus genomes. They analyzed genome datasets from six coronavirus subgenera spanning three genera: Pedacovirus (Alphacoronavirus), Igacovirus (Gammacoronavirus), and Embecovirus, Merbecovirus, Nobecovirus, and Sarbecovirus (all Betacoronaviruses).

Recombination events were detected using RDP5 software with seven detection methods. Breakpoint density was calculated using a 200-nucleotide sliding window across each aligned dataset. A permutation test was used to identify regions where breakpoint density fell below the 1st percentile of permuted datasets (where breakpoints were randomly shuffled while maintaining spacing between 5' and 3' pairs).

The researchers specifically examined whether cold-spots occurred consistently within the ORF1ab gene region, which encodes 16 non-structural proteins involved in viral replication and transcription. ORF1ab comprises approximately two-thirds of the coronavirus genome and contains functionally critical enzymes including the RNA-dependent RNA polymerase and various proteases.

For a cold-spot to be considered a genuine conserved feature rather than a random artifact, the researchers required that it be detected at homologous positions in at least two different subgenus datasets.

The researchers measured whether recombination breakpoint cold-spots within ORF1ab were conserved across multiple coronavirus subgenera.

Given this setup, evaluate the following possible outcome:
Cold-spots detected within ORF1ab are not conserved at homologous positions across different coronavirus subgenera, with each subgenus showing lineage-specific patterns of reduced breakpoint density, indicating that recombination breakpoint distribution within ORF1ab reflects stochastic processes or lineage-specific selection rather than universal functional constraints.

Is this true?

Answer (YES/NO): NO